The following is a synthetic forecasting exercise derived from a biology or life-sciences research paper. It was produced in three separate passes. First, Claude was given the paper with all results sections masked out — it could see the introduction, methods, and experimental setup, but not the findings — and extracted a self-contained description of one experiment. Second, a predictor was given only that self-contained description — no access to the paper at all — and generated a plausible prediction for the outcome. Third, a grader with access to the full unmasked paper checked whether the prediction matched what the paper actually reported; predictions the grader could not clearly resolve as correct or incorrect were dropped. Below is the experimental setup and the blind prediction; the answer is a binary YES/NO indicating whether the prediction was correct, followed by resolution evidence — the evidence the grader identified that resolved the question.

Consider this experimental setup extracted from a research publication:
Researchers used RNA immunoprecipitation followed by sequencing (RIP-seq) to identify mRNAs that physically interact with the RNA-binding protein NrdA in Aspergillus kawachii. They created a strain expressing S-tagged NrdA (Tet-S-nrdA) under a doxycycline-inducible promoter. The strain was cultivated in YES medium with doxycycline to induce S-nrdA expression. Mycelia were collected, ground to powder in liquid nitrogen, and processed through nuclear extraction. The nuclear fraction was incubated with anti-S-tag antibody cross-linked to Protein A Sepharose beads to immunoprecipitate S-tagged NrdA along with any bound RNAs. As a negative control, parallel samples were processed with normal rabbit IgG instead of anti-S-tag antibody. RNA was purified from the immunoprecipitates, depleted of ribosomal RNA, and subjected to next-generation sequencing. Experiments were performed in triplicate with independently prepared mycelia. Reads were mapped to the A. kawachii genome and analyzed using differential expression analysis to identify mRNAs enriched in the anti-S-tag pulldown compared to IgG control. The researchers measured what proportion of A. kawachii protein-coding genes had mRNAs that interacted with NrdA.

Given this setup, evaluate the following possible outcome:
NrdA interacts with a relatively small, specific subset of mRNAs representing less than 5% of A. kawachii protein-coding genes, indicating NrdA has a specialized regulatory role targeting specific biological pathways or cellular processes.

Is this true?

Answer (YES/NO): NO